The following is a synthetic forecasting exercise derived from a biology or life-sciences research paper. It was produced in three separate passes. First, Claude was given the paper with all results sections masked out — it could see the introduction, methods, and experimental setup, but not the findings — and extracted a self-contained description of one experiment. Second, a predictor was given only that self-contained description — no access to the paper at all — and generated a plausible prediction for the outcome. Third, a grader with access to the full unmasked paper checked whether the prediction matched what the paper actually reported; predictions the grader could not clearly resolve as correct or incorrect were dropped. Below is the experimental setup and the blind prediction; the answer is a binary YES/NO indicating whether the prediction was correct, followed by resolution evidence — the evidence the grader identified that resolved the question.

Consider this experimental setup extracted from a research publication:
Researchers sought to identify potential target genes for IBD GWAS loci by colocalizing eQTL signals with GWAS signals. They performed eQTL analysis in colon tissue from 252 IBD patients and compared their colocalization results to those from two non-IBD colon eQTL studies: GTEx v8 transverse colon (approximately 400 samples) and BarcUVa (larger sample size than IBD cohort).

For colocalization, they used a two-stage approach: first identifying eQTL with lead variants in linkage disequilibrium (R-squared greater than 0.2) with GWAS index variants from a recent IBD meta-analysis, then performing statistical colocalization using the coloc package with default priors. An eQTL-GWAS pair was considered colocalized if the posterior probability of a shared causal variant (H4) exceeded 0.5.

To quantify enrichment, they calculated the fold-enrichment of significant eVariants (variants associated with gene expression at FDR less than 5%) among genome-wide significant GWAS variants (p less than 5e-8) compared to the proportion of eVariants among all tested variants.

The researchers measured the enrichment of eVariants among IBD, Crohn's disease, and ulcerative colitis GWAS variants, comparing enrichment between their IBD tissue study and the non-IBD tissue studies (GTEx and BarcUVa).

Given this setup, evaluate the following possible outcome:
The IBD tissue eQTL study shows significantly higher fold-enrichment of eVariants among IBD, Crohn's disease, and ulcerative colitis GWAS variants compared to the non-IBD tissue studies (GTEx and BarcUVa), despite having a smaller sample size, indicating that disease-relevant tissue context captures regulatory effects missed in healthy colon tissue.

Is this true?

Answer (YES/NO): YES